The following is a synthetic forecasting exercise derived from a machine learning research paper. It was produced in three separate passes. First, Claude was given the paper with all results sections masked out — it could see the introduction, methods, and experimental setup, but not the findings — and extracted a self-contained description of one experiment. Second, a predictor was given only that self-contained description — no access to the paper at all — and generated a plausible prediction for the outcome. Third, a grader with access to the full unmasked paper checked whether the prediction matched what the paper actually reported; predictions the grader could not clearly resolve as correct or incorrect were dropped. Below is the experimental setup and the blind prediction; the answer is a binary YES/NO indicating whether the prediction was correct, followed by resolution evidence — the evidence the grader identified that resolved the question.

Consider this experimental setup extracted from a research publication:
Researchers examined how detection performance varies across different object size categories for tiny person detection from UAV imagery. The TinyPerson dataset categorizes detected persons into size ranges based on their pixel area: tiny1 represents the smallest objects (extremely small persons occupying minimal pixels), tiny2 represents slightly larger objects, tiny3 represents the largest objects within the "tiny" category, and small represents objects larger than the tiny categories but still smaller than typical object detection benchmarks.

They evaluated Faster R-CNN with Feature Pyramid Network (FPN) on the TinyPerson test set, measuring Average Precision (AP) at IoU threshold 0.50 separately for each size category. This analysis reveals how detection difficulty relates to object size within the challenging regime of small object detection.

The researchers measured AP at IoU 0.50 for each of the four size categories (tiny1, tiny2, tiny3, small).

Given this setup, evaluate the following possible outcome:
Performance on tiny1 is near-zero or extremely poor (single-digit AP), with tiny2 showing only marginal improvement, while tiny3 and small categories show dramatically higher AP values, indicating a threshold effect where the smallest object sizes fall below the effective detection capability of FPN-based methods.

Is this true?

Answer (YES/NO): NO